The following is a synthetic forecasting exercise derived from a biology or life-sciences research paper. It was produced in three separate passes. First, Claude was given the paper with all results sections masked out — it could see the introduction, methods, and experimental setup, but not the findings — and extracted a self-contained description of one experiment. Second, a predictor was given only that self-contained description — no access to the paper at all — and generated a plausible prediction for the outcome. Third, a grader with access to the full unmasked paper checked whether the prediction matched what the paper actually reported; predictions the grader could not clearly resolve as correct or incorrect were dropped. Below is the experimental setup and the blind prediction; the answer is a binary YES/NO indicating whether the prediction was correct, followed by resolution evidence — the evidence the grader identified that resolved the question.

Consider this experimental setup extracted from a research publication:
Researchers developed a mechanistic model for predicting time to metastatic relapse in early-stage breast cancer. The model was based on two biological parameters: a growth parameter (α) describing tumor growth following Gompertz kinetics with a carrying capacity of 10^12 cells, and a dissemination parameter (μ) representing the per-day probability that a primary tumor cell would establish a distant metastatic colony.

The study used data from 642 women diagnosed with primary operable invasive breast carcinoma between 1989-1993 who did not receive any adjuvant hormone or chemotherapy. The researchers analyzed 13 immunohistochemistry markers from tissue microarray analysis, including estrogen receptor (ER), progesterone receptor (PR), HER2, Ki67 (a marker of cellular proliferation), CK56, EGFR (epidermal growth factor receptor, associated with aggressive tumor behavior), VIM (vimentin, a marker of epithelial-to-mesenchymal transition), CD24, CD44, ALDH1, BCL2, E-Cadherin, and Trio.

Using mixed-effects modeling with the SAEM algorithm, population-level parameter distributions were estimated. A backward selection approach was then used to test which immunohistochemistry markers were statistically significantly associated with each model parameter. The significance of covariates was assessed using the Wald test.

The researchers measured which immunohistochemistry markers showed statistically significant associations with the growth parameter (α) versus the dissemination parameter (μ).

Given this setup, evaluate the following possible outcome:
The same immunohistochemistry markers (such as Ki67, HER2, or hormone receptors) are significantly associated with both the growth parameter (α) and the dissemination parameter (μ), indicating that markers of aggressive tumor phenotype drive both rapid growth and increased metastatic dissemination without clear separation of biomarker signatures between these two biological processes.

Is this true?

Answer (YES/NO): NO